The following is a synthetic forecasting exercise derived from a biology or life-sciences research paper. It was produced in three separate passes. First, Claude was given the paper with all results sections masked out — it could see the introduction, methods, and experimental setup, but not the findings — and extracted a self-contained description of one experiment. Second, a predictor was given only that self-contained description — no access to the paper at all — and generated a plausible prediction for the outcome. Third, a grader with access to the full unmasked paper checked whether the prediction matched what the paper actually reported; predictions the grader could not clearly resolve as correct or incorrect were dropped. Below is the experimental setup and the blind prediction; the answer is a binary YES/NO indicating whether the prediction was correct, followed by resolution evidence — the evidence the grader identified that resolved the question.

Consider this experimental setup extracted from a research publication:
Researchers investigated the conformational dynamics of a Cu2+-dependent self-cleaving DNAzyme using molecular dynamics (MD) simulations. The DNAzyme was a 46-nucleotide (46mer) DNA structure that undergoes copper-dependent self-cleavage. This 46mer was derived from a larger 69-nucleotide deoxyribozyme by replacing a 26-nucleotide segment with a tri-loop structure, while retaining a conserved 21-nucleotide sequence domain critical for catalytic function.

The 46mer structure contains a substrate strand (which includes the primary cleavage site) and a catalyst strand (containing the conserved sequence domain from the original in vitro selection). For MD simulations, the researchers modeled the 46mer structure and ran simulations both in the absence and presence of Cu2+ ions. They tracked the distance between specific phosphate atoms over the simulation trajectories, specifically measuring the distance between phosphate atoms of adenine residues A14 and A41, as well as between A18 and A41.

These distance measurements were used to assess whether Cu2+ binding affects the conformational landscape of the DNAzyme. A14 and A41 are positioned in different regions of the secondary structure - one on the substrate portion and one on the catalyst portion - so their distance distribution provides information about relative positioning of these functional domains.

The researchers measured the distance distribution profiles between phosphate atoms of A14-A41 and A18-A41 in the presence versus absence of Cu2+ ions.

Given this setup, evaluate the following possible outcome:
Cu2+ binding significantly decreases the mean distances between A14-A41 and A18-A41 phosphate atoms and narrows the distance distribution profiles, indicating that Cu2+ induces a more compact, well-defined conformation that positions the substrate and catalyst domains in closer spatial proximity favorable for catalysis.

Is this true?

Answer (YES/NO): NO